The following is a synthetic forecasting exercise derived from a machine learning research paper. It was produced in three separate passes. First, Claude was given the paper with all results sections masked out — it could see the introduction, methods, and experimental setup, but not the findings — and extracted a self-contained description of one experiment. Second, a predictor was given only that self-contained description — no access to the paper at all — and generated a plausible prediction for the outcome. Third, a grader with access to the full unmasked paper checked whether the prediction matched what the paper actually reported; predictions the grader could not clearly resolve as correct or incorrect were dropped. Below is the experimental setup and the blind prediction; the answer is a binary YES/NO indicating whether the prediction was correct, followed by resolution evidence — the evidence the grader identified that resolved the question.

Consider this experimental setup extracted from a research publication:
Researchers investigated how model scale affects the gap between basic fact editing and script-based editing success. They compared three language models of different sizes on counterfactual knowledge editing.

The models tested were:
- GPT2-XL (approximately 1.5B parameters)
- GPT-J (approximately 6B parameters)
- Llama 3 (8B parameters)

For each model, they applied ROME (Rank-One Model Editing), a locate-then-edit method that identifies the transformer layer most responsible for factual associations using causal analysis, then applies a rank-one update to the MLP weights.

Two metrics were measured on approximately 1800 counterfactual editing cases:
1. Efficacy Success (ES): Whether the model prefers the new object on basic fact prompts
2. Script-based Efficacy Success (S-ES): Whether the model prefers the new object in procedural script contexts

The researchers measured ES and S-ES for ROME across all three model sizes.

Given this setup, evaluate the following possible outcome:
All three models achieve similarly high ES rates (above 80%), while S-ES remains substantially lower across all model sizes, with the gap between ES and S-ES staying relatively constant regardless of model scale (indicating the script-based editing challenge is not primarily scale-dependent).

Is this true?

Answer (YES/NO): NO